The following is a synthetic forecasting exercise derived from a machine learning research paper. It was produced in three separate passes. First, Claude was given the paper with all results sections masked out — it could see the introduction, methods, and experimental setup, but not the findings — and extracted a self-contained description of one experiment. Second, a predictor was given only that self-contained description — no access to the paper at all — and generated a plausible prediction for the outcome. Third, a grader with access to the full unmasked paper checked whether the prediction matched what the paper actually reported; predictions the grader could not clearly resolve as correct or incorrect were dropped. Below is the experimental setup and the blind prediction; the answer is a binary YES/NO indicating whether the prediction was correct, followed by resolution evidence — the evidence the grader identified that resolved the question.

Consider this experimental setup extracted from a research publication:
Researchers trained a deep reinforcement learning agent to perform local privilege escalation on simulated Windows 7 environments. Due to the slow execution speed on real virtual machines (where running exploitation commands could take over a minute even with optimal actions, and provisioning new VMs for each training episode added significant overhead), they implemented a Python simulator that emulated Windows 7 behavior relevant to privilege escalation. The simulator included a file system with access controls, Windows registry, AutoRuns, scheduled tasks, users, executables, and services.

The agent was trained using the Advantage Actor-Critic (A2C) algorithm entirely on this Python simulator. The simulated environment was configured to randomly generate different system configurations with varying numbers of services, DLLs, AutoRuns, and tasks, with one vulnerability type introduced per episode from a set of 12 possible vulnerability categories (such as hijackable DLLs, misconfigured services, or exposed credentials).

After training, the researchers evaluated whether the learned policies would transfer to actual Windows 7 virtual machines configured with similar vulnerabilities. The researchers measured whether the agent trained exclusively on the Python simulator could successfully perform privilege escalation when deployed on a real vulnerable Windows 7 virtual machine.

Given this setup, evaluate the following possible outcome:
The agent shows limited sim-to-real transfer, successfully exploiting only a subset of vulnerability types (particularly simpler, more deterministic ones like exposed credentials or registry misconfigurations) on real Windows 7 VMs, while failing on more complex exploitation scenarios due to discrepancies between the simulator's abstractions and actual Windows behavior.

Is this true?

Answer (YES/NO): NO